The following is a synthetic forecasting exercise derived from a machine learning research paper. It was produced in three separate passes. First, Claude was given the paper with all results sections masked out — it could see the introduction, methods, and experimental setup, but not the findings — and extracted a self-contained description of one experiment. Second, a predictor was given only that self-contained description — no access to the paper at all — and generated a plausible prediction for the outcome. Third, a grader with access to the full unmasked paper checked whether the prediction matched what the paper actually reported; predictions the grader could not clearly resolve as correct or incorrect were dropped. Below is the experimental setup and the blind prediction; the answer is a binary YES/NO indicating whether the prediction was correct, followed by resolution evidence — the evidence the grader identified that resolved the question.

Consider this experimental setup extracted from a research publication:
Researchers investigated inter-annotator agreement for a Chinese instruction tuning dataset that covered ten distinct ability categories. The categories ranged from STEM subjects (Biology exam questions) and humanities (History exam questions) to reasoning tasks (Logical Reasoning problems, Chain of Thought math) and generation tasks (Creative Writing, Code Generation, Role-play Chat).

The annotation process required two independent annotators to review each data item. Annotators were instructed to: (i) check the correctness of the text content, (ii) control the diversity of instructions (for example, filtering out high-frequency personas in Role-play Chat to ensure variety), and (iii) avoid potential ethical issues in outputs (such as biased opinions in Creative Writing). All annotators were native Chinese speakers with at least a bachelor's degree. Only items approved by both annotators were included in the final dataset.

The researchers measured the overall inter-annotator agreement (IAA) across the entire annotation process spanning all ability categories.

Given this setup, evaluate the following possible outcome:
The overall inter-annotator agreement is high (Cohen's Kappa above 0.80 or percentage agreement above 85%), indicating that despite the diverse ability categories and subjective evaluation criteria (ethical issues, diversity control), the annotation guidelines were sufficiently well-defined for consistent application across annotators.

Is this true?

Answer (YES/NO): NO